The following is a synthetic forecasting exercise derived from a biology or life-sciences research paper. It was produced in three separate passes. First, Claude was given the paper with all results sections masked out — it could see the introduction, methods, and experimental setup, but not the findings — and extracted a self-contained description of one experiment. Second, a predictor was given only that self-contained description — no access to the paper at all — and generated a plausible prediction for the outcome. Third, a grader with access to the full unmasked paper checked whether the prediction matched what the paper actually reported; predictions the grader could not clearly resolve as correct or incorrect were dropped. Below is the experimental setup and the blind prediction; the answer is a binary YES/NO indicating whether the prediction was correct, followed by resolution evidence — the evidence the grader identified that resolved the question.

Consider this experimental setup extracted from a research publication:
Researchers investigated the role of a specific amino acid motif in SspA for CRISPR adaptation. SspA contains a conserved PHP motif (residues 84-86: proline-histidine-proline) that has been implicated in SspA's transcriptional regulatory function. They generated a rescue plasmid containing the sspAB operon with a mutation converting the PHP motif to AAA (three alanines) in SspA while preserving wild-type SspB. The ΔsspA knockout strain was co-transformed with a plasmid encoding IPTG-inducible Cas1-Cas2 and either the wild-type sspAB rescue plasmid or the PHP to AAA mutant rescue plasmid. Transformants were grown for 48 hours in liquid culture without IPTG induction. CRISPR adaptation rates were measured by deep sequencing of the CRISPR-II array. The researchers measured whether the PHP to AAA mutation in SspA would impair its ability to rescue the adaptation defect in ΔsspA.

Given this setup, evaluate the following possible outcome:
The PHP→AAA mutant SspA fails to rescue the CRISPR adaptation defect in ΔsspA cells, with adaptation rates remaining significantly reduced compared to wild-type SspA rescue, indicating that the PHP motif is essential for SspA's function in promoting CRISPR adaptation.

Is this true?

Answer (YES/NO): YES